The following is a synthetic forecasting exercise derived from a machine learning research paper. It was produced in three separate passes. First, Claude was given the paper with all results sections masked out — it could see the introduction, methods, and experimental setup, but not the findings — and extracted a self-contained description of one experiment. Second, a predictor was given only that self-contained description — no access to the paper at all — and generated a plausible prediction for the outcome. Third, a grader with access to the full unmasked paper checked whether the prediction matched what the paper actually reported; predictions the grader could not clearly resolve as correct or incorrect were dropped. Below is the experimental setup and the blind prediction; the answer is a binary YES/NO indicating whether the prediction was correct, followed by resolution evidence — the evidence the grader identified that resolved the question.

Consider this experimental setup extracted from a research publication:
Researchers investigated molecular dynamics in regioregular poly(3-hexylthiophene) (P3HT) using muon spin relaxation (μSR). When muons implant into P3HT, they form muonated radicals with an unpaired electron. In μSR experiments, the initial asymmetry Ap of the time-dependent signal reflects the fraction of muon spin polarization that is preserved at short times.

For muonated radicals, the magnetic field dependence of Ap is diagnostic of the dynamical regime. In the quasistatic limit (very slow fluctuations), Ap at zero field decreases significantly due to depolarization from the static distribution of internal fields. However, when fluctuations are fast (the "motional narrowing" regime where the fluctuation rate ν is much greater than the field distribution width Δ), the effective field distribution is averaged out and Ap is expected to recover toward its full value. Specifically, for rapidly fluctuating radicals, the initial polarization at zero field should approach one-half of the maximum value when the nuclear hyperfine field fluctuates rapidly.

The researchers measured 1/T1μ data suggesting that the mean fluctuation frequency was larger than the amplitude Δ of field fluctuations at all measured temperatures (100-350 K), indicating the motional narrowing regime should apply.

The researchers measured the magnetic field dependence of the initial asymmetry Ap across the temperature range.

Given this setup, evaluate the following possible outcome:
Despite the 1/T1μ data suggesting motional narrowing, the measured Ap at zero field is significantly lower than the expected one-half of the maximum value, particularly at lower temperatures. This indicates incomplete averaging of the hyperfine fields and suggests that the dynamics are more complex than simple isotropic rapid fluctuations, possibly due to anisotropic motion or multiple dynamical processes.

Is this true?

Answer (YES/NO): NO